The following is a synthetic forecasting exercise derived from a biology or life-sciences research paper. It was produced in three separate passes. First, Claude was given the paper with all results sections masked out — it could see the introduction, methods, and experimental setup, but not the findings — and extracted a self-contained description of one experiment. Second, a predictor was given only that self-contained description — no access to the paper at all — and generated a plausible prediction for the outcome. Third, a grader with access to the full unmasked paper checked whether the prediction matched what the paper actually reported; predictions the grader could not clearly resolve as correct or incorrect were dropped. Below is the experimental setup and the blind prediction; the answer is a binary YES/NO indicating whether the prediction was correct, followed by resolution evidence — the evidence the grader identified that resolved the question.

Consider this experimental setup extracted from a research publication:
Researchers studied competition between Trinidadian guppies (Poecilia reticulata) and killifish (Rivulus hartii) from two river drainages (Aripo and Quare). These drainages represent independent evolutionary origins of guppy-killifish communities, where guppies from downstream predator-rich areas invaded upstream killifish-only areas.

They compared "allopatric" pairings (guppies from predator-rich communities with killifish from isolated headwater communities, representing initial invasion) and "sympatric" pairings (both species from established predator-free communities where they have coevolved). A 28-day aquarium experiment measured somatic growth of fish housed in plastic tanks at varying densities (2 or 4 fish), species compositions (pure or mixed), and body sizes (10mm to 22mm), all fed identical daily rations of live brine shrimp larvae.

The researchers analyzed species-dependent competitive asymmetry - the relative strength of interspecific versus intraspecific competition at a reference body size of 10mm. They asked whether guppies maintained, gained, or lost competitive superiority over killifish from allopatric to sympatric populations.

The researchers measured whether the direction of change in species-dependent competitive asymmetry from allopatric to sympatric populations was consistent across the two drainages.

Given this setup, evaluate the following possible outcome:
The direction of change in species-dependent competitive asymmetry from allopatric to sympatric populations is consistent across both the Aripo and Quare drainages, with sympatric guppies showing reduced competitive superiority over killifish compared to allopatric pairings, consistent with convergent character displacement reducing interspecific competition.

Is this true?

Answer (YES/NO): YES